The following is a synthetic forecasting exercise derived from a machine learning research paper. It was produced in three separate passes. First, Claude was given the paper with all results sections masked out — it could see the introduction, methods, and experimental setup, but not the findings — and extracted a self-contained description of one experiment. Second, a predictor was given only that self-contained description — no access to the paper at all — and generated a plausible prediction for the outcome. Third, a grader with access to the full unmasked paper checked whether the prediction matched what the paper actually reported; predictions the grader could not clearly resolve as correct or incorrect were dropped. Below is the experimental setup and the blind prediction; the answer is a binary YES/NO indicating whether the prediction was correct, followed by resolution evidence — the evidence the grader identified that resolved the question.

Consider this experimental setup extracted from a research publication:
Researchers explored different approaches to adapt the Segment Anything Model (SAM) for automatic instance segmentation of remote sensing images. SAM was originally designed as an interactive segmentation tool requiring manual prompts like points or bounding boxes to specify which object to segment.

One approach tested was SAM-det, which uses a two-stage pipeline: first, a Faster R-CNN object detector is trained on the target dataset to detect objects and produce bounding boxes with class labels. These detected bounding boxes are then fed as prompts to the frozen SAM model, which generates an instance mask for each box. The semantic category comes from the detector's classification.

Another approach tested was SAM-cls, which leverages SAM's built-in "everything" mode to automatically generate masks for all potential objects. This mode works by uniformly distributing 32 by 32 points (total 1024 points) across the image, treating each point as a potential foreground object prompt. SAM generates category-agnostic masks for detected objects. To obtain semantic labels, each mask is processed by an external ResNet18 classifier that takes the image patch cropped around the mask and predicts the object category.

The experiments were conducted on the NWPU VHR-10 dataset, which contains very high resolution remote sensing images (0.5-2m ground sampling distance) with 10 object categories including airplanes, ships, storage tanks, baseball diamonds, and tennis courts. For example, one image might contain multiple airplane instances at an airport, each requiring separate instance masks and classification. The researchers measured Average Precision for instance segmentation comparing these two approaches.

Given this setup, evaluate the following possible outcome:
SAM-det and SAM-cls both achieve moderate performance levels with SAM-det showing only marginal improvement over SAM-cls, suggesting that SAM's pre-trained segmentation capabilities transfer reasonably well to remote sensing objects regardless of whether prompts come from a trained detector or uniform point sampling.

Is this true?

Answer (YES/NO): NO